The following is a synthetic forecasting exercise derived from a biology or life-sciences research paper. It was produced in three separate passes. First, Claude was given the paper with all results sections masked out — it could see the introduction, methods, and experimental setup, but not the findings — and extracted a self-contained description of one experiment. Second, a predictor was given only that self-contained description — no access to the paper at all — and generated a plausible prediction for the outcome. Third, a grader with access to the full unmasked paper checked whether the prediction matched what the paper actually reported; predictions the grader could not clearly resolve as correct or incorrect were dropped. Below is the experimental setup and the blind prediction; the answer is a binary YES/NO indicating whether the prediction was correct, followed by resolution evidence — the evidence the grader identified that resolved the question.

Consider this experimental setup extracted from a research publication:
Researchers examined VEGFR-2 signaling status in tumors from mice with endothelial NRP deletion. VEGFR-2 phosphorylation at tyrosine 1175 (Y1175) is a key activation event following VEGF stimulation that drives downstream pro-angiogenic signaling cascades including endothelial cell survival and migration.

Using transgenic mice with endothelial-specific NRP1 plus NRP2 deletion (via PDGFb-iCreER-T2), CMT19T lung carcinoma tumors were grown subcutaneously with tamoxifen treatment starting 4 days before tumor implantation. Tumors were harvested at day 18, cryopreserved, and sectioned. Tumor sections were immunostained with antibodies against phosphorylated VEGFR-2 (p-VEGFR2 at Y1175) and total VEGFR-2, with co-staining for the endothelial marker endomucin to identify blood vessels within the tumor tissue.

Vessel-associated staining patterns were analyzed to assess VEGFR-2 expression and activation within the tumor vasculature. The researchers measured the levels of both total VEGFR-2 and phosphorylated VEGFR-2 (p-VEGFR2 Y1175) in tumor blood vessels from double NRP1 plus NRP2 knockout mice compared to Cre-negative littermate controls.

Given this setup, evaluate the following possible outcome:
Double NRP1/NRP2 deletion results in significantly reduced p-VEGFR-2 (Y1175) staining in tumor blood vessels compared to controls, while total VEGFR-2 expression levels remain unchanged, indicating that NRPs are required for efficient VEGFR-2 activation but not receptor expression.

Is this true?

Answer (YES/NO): NO